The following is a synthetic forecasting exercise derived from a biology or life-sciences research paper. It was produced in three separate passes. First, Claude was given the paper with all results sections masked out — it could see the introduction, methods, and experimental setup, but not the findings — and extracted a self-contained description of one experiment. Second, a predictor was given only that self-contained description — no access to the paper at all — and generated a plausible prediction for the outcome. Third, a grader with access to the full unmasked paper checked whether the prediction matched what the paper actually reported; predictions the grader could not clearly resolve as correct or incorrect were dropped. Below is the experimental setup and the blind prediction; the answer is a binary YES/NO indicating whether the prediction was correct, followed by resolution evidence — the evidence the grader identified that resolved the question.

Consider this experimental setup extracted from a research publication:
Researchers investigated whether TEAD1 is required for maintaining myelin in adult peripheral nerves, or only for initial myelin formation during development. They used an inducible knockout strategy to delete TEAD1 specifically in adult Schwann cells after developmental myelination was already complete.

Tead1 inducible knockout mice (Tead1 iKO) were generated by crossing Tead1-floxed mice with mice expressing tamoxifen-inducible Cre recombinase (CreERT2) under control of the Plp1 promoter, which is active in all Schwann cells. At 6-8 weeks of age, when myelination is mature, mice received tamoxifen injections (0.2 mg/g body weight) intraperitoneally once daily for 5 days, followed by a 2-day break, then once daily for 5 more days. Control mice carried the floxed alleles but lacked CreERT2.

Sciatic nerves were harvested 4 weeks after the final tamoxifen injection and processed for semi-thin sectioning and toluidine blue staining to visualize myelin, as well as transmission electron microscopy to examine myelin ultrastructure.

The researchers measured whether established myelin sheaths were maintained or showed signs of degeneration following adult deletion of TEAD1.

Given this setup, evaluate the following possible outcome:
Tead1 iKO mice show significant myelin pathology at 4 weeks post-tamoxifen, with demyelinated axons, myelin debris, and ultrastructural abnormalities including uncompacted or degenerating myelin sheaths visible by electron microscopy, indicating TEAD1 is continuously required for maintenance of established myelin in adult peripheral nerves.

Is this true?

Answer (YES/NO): NO